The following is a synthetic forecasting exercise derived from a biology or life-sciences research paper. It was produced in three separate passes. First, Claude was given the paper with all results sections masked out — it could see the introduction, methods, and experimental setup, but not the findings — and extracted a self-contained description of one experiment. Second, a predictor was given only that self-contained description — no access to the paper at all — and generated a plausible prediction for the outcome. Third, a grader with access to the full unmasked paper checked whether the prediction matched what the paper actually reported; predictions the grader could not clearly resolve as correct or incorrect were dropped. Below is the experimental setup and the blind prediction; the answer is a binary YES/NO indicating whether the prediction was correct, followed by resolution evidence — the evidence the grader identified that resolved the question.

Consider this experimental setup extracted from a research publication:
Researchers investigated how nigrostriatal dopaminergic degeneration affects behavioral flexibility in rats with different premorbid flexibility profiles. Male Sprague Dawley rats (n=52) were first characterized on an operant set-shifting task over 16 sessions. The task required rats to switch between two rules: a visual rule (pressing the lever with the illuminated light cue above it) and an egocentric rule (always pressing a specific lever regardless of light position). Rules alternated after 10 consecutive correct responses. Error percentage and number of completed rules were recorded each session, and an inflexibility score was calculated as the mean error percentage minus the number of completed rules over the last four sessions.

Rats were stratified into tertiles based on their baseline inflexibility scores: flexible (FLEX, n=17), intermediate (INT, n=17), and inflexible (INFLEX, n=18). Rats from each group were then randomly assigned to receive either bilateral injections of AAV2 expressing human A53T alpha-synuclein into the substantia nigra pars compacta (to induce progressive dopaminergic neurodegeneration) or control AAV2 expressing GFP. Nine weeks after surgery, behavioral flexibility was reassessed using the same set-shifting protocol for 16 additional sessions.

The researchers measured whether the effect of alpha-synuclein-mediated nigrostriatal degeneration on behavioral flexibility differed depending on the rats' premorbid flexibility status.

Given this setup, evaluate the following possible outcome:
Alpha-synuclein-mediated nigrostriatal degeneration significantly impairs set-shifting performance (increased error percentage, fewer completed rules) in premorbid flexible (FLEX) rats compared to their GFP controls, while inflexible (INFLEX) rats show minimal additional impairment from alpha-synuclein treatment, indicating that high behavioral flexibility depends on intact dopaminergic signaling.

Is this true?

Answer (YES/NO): YES